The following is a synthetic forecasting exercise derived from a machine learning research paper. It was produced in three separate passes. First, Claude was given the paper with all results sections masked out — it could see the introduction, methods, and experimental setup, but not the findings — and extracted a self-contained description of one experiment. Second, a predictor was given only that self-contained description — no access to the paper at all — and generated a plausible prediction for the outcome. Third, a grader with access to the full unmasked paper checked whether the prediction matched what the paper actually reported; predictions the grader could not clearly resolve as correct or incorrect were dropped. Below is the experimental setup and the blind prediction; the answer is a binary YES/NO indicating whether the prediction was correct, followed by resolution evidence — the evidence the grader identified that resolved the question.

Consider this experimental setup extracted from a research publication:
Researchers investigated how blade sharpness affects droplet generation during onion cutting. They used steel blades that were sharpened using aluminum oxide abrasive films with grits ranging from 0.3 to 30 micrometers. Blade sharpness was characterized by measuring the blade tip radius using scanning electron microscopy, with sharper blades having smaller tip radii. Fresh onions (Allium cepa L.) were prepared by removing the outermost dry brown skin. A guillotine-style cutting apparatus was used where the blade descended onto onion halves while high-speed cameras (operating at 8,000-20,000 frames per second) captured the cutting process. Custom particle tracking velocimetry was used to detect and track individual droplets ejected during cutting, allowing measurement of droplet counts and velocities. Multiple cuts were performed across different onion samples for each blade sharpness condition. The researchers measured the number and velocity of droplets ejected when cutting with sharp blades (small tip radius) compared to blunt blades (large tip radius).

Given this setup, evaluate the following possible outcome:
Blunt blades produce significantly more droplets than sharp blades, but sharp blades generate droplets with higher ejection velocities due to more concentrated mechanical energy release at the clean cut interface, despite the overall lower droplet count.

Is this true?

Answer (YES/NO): NO